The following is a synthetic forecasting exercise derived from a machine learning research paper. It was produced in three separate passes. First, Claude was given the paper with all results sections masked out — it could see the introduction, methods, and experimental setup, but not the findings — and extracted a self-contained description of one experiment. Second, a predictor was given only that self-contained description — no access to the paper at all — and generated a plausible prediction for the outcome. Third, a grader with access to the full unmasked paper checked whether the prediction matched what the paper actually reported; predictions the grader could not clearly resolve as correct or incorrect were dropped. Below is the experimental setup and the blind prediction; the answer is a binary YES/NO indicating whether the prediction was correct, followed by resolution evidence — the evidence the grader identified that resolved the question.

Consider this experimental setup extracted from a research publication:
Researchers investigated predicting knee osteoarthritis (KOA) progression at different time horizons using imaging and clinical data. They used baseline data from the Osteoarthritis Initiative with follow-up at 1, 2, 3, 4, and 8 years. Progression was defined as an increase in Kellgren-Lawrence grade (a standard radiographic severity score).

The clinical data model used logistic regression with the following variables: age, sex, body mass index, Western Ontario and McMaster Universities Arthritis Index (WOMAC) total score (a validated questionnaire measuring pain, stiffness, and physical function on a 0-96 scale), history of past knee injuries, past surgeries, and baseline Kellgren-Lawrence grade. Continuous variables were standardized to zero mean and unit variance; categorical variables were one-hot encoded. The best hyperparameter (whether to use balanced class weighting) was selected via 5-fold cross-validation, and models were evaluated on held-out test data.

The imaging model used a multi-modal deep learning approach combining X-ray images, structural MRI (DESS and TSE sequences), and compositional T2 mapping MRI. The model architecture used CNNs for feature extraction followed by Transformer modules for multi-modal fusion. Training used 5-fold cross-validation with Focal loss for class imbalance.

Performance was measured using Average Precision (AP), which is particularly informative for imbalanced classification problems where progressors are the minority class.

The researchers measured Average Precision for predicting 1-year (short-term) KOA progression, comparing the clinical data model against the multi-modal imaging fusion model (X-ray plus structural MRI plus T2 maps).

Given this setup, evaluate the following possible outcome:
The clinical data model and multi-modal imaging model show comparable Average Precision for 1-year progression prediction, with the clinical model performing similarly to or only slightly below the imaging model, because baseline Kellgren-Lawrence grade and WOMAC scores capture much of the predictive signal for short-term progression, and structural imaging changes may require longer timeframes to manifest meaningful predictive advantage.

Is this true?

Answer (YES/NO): NO